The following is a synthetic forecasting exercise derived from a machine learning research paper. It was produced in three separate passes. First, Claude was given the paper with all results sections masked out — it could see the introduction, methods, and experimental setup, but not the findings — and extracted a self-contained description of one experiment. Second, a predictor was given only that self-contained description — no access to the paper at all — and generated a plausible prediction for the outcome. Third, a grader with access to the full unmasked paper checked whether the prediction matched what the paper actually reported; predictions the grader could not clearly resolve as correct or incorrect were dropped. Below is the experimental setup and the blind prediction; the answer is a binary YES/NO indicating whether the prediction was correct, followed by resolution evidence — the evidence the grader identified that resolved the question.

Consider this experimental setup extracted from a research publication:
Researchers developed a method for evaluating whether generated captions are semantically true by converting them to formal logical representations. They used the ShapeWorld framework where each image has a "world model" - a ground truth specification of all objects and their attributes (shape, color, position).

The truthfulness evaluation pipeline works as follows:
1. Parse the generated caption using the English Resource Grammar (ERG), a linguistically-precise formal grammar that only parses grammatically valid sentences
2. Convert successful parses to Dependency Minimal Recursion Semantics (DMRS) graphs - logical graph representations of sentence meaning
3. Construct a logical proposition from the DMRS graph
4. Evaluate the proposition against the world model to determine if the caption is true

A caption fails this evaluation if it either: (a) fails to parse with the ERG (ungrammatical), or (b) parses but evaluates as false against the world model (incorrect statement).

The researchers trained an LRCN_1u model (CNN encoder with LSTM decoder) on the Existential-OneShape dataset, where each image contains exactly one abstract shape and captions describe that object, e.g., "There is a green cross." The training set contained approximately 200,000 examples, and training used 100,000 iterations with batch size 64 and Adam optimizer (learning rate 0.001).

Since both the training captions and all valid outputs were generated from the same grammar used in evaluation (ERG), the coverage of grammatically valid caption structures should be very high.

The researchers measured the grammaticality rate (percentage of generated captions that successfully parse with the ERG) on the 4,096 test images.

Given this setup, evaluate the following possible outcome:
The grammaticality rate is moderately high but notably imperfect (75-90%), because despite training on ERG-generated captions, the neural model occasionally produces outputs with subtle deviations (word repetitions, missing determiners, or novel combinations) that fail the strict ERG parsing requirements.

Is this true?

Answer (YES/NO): NO